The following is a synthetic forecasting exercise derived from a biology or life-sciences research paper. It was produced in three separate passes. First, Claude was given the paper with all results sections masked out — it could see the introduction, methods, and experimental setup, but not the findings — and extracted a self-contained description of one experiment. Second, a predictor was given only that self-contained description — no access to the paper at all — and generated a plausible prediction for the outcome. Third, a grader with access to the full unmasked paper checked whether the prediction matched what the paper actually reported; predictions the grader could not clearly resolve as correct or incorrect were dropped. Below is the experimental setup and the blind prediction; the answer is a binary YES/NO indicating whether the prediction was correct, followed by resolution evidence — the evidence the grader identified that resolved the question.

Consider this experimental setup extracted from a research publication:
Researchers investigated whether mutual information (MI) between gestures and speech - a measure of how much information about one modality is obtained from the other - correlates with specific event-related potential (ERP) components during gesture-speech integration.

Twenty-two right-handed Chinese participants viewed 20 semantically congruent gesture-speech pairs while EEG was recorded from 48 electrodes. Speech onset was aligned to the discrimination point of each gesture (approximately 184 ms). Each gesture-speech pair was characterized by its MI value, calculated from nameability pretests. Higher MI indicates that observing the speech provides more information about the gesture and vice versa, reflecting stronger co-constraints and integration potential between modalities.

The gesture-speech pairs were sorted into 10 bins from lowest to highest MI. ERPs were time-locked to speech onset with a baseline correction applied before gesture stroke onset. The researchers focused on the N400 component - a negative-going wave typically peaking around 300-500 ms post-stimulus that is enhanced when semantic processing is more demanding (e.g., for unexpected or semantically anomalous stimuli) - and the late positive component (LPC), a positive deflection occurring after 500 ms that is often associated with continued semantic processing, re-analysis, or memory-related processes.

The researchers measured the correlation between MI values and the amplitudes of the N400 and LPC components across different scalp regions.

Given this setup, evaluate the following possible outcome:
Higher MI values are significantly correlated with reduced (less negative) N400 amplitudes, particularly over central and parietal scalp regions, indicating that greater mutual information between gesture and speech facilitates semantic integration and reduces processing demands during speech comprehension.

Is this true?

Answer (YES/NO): NO